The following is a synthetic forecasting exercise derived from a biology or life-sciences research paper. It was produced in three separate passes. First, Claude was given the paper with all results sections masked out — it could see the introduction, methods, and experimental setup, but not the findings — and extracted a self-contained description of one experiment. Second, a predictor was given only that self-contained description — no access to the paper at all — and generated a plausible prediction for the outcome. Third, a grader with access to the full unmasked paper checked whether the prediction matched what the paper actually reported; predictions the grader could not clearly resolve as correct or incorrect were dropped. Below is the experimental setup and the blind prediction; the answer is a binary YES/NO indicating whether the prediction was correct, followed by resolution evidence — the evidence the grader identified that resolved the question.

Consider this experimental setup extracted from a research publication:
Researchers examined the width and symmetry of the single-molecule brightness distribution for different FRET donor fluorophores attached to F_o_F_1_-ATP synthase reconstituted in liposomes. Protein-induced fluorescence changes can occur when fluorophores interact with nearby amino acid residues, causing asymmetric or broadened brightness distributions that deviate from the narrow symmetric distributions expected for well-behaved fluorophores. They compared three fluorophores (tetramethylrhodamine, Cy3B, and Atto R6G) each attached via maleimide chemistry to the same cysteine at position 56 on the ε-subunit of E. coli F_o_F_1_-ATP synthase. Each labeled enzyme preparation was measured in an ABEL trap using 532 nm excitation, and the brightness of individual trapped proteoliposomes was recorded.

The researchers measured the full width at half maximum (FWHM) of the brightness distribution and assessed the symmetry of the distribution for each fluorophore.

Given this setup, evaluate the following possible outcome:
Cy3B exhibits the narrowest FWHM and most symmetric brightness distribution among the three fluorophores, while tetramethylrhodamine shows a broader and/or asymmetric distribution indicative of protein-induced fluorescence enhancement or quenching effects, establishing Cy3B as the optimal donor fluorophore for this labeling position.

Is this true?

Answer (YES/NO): NO